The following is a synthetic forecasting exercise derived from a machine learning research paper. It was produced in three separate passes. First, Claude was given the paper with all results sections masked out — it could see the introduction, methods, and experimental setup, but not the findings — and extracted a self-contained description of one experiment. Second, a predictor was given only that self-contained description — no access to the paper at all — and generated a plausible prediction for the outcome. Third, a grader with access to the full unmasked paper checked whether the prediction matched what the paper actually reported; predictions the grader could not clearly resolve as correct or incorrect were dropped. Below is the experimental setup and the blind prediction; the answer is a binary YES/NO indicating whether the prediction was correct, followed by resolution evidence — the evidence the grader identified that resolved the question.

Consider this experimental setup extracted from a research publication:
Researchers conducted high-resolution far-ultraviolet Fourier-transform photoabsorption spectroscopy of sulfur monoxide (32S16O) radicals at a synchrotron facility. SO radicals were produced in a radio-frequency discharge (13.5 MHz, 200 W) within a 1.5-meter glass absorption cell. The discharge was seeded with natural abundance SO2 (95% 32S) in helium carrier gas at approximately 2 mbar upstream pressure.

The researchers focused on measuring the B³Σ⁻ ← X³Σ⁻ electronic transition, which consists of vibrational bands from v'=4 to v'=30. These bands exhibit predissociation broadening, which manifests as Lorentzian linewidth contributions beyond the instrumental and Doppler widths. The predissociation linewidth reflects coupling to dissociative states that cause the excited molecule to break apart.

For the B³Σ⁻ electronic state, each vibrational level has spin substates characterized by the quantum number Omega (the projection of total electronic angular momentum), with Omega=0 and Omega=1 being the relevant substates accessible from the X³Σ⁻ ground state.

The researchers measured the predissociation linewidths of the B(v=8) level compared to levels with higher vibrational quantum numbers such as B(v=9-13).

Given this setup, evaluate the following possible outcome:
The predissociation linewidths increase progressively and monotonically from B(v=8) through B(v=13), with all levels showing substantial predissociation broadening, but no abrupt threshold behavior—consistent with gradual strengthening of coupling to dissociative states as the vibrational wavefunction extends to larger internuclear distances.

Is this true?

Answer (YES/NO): NO